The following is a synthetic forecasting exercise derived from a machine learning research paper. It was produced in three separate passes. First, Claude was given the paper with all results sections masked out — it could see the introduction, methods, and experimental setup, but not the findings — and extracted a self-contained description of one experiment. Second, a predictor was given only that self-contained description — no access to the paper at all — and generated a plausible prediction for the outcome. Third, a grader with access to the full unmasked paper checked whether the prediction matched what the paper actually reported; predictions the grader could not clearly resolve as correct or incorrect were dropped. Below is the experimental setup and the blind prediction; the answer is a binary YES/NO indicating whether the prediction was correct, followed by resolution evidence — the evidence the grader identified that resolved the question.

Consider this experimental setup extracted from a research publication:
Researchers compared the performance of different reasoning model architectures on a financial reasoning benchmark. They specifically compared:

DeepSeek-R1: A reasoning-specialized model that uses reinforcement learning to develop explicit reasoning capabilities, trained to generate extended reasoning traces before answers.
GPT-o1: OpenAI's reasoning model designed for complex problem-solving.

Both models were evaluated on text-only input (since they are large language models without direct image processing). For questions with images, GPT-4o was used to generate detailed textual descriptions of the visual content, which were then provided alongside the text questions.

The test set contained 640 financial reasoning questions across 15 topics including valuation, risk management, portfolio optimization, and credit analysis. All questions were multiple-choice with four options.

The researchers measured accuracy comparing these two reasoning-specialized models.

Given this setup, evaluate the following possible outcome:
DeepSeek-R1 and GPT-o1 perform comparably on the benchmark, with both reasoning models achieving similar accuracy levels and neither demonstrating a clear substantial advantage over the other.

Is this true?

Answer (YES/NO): NO